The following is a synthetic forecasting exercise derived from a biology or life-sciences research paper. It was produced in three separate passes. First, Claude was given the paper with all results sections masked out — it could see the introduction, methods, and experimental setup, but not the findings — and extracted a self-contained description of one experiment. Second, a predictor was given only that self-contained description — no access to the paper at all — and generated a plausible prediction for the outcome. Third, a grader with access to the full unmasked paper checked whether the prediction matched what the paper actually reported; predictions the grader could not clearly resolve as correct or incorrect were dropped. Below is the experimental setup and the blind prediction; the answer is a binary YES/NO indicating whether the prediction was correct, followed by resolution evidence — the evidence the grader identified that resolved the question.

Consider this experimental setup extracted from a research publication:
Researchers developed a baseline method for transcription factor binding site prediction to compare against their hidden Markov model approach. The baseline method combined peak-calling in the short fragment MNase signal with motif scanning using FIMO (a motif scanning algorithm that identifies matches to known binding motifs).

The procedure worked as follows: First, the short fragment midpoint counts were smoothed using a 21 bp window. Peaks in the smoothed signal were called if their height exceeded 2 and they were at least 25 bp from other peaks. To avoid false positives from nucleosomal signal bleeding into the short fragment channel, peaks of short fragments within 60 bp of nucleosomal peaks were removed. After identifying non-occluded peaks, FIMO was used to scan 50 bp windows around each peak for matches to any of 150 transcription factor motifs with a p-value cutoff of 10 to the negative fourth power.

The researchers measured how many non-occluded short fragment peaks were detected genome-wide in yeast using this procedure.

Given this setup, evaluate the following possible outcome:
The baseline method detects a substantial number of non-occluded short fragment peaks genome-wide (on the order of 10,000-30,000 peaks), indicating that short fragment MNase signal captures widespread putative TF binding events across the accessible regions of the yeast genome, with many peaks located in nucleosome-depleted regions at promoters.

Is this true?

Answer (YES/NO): NO